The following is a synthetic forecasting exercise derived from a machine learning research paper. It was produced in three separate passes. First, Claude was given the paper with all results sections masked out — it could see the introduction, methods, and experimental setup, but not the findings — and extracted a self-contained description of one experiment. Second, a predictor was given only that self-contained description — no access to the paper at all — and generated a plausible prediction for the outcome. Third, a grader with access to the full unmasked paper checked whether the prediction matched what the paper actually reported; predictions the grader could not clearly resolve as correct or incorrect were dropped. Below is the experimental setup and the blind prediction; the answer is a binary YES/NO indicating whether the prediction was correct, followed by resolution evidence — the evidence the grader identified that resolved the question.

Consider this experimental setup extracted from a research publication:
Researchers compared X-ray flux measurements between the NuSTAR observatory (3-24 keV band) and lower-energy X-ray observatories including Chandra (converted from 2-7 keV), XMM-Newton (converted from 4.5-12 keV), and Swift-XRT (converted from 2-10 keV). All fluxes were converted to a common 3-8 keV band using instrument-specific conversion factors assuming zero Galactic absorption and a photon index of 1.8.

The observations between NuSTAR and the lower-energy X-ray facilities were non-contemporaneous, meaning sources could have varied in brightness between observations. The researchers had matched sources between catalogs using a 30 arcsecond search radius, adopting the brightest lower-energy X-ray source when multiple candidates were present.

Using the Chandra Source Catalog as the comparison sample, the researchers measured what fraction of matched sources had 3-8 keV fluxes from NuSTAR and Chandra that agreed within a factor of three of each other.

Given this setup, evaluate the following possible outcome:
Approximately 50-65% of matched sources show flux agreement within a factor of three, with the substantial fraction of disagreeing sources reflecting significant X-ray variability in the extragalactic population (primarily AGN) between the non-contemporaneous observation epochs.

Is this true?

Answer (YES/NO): NO